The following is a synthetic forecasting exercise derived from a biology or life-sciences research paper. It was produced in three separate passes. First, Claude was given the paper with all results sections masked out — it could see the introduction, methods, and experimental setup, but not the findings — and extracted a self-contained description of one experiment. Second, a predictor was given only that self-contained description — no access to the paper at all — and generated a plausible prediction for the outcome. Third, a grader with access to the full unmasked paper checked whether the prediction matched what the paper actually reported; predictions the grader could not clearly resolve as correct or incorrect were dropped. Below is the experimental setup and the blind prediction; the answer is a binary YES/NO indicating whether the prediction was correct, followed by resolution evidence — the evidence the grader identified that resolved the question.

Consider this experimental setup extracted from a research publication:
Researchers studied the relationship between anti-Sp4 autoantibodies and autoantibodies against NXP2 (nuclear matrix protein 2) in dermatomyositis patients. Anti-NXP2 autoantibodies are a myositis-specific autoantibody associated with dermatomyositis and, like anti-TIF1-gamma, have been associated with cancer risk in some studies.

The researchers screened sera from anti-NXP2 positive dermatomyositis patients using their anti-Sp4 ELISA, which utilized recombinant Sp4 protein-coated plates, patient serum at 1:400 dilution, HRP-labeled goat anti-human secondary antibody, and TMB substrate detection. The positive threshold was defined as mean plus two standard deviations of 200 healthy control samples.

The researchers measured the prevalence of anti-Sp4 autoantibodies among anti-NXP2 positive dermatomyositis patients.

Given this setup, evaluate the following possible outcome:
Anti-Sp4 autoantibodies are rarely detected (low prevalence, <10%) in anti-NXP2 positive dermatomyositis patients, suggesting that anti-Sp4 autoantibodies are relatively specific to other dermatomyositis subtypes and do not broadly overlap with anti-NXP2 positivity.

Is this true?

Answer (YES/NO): YES